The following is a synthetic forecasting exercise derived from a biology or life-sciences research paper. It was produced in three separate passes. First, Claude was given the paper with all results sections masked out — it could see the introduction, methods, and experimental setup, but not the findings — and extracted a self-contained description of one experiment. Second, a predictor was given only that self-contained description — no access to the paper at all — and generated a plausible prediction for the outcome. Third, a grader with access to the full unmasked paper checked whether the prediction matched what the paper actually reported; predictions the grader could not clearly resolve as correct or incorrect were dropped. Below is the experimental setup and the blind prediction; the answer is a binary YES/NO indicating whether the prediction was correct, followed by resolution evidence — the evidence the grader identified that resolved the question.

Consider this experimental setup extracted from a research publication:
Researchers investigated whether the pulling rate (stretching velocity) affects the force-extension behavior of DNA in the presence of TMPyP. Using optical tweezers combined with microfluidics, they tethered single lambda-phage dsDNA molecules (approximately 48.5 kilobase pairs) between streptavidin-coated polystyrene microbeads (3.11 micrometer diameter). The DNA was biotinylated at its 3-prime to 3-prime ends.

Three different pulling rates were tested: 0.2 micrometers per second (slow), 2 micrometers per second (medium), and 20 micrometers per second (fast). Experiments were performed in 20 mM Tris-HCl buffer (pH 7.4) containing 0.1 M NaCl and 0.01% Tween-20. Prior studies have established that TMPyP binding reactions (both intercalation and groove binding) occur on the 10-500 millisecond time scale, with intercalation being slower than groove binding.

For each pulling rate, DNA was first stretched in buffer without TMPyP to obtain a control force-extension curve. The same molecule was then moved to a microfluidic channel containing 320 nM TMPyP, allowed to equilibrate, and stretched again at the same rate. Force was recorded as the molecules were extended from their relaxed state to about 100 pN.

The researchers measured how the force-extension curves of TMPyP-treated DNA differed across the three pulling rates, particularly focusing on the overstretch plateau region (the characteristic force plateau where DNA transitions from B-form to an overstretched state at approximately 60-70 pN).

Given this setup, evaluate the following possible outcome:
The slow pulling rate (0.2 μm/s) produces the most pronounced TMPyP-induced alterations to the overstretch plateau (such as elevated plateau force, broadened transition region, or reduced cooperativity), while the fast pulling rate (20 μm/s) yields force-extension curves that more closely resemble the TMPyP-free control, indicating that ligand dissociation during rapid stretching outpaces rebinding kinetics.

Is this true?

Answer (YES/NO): YES